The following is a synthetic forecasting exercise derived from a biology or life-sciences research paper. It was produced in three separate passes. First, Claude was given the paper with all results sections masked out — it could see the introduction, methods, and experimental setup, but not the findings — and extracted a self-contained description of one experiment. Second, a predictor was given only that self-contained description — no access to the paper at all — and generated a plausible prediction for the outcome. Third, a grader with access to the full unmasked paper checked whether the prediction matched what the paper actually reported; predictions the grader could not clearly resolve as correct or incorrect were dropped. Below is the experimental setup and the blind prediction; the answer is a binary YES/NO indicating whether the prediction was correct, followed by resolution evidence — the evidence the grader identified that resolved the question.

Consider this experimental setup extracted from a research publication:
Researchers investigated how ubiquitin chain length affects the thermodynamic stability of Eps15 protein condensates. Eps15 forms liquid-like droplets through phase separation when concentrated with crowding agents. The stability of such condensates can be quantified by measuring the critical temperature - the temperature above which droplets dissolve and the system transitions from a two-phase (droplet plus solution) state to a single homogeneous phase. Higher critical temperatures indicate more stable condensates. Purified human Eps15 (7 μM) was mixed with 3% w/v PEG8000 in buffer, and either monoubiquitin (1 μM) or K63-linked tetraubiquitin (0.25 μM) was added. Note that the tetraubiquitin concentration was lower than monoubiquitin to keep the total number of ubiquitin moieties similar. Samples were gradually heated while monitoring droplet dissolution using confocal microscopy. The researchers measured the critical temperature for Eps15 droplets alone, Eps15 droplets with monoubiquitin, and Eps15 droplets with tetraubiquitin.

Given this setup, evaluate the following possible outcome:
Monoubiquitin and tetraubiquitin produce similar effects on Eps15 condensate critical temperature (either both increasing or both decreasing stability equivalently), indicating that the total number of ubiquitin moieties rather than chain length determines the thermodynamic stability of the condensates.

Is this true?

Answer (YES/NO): NO